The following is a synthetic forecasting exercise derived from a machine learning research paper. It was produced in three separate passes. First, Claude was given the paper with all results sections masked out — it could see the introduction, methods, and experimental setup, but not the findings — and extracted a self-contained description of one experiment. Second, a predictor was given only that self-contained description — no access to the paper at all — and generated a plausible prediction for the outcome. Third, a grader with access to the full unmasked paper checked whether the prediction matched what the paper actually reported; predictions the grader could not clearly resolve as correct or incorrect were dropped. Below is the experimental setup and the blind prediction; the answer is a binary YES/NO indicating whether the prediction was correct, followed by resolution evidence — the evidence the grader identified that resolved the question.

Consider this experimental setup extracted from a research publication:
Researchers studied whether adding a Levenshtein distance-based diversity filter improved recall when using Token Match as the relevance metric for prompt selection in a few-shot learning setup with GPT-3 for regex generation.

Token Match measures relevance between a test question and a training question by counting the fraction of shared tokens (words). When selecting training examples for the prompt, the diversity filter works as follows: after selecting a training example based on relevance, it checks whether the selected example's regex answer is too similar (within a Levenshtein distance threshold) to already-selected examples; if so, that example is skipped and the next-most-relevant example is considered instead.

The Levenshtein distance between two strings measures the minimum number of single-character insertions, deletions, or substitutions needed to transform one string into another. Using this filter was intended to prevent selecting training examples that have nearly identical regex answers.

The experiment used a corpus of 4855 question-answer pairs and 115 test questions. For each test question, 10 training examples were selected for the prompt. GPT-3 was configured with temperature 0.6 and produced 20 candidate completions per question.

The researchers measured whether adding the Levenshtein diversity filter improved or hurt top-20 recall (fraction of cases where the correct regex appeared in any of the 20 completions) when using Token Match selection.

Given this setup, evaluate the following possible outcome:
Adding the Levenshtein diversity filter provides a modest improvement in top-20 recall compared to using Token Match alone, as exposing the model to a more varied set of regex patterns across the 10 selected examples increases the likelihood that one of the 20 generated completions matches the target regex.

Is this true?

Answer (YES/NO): YES